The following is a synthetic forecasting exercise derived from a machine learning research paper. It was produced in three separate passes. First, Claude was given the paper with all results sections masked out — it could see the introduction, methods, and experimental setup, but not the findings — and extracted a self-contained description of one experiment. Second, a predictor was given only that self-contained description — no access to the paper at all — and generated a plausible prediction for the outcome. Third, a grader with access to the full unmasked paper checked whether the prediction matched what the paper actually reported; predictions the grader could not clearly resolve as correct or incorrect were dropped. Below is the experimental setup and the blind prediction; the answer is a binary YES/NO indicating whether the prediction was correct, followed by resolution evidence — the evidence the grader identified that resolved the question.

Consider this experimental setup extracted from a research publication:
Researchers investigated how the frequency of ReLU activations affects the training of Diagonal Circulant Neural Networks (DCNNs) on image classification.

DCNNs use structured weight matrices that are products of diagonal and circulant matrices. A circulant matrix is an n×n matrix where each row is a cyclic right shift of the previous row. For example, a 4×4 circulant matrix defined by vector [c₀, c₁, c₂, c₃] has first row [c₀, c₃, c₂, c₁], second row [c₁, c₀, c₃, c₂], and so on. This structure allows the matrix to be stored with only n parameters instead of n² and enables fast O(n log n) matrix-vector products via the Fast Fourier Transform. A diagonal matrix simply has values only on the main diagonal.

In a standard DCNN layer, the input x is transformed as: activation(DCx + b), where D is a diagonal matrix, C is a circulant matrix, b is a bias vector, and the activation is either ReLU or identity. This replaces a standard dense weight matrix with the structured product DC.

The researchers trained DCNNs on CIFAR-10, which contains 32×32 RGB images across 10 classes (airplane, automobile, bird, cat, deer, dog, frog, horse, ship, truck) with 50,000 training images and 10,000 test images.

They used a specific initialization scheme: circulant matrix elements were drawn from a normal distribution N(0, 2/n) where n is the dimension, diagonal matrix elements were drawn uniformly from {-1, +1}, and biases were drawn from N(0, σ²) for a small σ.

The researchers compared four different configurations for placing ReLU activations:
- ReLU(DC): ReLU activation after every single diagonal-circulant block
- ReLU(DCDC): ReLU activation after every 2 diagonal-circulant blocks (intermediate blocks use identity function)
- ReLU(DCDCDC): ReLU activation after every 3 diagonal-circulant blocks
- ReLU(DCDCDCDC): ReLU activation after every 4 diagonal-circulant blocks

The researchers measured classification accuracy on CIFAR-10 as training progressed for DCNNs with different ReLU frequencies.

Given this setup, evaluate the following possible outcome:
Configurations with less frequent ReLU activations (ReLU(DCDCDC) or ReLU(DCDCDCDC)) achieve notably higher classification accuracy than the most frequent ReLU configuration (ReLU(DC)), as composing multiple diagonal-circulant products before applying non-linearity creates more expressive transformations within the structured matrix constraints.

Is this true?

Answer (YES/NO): YES